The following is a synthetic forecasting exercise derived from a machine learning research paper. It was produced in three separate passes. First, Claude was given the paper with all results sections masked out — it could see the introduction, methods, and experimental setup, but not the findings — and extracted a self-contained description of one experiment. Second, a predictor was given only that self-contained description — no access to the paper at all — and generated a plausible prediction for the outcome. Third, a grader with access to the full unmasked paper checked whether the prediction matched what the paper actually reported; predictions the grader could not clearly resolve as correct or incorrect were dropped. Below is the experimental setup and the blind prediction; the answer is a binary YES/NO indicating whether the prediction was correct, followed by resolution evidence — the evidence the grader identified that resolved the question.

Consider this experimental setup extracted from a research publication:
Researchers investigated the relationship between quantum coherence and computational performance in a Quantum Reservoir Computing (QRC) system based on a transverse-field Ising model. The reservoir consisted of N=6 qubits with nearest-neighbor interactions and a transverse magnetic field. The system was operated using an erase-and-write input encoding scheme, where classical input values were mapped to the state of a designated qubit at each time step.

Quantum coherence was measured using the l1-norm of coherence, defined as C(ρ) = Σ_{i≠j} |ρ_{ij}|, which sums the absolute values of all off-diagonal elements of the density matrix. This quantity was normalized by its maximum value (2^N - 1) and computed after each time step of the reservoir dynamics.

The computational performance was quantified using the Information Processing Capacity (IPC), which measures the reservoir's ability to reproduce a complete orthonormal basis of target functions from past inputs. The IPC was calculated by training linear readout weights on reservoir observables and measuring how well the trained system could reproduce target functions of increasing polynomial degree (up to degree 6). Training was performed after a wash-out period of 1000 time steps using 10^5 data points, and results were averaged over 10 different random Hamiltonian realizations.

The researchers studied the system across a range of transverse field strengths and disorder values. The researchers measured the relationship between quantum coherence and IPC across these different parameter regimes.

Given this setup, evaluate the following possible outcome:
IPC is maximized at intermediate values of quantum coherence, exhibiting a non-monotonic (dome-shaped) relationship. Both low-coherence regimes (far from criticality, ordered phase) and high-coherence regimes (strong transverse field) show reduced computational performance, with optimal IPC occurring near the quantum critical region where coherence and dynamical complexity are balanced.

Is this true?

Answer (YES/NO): NO